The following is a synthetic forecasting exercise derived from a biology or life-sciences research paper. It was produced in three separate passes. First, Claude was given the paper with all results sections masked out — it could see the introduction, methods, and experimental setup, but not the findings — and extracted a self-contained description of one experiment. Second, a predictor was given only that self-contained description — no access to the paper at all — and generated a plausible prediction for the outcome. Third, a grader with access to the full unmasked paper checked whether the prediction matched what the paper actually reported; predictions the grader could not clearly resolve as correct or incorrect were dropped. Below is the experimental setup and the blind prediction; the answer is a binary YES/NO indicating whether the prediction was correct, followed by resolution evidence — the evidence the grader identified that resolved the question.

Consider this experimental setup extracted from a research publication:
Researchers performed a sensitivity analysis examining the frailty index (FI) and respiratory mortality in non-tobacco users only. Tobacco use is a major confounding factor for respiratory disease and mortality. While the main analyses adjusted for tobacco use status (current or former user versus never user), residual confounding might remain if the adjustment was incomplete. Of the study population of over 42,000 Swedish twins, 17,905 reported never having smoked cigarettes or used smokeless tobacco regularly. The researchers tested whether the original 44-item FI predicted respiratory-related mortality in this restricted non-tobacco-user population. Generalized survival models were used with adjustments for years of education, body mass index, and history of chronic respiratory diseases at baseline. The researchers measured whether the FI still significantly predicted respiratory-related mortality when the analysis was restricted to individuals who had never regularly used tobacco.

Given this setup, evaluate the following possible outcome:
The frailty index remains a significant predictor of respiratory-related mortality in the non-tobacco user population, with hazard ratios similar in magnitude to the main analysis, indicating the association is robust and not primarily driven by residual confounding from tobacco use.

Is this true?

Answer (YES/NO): YES